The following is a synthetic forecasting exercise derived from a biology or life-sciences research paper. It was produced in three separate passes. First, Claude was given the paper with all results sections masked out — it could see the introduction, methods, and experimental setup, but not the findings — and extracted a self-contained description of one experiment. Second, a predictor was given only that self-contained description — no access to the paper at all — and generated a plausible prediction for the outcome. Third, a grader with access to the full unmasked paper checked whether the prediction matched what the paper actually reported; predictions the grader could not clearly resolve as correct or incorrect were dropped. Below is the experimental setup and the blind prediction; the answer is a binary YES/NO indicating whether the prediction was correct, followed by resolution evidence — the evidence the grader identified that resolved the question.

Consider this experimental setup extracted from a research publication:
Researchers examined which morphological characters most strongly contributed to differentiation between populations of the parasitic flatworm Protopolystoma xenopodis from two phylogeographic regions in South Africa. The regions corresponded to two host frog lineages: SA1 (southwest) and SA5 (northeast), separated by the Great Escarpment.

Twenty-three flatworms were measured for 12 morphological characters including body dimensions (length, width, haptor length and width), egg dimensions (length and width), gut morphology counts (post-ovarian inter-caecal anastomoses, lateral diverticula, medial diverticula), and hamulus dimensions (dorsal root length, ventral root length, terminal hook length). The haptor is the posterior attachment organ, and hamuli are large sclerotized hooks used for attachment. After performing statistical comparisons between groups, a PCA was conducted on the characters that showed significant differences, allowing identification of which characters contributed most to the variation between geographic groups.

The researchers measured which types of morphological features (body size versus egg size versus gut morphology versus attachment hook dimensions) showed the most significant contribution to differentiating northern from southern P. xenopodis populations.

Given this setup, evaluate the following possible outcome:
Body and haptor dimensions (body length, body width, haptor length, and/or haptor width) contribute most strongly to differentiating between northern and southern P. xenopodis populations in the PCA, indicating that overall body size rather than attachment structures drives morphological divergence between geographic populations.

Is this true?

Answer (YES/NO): NO